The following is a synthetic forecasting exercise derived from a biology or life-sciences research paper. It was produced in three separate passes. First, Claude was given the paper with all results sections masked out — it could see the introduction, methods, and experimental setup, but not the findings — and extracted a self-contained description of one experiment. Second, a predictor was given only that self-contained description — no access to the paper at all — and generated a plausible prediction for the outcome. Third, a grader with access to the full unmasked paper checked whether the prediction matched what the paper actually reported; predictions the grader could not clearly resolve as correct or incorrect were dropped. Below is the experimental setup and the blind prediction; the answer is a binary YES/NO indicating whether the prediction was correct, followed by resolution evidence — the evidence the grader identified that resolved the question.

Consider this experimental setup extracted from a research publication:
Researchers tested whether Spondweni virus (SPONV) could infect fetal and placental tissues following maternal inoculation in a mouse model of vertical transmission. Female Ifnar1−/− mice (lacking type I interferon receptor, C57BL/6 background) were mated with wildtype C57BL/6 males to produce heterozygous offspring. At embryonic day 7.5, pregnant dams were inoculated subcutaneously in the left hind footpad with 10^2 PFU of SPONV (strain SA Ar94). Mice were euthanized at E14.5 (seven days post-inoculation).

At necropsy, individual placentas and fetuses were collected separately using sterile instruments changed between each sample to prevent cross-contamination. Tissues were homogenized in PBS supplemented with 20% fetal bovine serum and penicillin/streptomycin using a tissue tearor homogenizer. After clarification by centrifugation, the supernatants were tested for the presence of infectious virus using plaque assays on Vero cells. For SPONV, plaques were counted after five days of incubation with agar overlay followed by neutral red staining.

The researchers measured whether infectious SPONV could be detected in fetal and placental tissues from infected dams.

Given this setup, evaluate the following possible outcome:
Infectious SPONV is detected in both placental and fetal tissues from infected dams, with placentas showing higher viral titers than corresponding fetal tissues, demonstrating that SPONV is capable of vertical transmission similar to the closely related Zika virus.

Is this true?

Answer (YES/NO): YES